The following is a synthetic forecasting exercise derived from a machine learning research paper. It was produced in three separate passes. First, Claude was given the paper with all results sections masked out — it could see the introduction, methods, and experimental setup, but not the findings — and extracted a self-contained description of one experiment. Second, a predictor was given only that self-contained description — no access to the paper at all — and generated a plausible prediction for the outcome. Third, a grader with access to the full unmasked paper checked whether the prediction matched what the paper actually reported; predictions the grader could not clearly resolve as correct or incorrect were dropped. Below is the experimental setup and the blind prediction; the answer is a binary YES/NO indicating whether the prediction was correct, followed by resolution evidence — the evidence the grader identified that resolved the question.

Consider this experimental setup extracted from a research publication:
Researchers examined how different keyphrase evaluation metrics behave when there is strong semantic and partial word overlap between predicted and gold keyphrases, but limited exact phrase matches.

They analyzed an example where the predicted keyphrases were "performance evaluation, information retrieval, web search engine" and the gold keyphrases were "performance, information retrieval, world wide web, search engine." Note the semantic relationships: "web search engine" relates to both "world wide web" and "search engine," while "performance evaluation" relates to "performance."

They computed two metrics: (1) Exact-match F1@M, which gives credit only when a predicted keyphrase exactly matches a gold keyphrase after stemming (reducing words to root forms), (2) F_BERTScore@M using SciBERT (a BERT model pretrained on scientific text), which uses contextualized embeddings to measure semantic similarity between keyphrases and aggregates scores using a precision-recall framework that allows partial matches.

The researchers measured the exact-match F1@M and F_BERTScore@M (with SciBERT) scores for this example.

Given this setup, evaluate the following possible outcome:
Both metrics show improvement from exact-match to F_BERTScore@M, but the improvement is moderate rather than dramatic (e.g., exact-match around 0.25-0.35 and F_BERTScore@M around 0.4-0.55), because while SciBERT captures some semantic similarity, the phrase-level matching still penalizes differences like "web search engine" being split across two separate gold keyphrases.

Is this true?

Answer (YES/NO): NO